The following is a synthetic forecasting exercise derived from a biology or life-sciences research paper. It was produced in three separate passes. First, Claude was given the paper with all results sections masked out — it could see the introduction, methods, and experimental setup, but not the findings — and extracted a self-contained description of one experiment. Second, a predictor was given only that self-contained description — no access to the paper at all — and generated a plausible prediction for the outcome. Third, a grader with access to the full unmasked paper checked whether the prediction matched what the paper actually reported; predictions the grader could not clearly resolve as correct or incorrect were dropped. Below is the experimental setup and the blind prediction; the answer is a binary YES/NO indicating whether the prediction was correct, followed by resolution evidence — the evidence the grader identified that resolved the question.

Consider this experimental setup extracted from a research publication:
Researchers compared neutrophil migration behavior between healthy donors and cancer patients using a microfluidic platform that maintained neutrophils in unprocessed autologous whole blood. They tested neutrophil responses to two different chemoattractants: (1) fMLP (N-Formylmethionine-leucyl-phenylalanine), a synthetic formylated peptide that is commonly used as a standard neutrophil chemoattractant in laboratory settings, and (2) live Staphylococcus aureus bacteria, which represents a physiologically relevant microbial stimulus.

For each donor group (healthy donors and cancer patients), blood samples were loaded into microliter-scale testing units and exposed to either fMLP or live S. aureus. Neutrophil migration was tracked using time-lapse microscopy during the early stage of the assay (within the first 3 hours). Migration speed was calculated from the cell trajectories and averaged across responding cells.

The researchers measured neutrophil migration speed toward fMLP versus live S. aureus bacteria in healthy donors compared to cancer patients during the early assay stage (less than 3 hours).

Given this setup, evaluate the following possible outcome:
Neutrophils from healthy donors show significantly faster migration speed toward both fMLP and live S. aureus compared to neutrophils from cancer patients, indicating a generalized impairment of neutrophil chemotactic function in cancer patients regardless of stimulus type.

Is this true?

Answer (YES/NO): NO